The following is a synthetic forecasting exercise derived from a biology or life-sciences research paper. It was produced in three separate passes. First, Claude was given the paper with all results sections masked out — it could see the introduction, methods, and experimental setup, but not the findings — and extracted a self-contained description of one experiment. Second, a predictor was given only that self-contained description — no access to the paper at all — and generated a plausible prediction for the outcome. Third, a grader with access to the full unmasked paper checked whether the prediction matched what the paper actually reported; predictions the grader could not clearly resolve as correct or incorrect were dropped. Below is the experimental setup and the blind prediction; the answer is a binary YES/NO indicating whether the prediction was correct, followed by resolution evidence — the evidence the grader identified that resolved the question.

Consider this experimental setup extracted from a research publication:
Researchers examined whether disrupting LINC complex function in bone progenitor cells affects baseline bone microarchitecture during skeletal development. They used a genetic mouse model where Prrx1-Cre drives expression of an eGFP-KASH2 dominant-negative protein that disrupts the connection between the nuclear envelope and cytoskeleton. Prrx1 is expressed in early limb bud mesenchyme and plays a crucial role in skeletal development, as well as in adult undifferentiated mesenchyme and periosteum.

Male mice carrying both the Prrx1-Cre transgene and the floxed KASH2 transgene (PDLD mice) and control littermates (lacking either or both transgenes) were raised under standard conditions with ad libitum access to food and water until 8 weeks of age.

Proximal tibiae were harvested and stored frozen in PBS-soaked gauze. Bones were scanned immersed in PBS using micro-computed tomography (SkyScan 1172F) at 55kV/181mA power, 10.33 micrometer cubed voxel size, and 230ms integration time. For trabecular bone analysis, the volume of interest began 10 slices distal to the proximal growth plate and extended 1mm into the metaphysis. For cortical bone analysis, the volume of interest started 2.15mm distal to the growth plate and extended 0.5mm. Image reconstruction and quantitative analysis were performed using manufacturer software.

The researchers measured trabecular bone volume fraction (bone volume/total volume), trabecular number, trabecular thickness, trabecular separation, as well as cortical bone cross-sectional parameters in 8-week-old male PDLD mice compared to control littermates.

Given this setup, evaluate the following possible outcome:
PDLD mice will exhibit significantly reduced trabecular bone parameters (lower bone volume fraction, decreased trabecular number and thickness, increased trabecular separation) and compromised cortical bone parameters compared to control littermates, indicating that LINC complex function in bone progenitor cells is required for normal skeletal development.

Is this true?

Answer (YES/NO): NO